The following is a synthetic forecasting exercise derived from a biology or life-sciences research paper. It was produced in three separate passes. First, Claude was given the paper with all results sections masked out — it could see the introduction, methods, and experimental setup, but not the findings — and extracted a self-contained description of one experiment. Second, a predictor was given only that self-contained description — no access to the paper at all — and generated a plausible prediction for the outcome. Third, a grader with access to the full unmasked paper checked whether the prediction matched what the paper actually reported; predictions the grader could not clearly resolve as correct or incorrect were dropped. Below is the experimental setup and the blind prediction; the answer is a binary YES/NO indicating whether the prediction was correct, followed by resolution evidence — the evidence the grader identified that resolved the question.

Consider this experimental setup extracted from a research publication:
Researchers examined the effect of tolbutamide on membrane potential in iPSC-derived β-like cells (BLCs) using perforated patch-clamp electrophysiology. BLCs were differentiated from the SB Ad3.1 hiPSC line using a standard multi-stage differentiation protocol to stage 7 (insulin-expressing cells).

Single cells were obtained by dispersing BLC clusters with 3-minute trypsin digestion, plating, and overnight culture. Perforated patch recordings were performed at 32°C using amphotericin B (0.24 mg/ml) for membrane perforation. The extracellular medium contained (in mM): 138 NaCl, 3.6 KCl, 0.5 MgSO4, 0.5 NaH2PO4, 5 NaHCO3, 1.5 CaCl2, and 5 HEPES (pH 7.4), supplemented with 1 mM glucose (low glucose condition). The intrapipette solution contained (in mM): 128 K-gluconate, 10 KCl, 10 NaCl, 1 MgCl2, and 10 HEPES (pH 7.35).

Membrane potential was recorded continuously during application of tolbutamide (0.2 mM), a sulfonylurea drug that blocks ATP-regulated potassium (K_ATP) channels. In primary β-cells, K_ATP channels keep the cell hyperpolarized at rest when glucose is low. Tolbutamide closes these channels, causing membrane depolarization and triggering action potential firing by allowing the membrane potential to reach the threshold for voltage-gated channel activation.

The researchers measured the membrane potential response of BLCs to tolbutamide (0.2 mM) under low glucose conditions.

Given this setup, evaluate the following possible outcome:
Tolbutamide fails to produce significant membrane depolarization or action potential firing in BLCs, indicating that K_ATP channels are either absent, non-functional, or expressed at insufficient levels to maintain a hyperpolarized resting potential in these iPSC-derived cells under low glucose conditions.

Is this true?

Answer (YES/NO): NO